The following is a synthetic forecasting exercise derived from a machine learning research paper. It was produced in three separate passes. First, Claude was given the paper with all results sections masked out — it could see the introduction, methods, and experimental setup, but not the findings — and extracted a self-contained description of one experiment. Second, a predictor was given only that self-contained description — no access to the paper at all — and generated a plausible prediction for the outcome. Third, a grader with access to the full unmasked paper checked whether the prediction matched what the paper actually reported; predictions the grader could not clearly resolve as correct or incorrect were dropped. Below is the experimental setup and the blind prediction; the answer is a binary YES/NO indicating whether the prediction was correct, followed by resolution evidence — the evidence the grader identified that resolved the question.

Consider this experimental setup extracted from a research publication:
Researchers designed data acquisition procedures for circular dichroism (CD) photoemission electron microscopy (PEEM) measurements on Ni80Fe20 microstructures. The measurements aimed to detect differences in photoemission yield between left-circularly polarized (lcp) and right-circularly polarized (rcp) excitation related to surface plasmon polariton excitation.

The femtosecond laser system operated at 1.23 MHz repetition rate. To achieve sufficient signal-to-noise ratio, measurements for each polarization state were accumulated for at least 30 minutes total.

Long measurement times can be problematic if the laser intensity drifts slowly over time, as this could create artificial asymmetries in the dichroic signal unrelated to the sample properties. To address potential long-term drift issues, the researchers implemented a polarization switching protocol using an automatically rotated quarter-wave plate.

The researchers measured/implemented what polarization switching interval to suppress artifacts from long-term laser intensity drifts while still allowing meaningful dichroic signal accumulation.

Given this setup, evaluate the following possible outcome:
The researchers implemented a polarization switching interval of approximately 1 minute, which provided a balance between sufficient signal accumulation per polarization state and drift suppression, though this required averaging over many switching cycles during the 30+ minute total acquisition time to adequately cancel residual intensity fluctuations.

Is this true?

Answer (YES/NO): NO